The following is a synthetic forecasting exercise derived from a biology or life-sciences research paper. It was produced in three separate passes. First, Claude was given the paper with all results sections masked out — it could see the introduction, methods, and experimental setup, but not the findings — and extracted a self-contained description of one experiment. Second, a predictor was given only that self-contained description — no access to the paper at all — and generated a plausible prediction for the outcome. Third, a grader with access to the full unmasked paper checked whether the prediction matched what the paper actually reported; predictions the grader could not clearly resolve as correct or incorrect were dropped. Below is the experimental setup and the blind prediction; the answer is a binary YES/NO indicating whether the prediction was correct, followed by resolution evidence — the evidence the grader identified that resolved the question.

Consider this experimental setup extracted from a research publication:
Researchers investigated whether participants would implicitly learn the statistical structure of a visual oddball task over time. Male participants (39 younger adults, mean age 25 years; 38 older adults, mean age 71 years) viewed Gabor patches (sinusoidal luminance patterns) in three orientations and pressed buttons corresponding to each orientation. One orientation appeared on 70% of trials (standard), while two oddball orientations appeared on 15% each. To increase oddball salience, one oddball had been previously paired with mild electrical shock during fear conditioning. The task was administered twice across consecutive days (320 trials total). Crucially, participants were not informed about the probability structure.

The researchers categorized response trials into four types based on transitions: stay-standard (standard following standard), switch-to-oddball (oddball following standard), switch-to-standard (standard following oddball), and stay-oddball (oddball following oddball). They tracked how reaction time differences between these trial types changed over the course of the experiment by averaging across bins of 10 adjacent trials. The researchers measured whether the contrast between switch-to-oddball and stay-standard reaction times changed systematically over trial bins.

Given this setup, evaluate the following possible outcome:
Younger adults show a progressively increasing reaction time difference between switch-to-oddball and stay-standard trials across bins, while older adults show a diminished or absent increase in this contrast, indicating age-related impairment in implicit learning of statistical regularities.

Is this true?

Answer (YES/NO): NO